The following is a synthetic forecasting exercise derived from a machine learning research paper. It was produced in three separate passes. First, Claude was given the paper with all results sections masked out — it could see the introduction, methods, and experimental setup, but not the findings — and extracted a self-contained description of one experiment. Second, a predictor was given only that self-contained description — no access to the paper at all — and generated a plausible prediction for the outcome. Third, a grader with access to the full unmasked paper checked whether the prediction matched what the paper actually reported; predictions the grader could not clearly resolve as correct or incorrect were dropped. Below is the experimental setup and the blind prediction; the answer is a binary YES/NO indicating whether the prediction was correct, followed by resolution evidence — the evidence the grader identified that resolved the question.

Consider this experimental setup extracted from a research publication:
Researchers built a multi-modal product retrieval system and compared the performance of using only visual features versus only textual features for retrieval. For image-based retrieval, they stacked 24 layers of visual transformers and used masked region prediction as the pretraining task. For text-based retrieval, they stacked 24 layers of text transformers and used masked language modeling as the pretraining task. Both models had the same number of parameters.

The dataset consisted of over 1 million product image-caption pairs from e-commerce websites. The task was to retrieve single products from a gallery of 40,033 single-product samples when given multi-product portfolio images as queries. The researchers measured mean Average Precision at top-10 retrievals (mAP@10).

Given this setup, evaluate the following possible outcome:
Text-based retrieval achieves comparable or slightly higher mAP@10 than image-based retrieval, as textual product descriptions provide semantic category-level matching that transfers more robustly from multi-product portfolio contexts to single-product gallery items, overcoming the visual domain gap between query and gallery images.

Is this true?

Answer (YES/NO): NO